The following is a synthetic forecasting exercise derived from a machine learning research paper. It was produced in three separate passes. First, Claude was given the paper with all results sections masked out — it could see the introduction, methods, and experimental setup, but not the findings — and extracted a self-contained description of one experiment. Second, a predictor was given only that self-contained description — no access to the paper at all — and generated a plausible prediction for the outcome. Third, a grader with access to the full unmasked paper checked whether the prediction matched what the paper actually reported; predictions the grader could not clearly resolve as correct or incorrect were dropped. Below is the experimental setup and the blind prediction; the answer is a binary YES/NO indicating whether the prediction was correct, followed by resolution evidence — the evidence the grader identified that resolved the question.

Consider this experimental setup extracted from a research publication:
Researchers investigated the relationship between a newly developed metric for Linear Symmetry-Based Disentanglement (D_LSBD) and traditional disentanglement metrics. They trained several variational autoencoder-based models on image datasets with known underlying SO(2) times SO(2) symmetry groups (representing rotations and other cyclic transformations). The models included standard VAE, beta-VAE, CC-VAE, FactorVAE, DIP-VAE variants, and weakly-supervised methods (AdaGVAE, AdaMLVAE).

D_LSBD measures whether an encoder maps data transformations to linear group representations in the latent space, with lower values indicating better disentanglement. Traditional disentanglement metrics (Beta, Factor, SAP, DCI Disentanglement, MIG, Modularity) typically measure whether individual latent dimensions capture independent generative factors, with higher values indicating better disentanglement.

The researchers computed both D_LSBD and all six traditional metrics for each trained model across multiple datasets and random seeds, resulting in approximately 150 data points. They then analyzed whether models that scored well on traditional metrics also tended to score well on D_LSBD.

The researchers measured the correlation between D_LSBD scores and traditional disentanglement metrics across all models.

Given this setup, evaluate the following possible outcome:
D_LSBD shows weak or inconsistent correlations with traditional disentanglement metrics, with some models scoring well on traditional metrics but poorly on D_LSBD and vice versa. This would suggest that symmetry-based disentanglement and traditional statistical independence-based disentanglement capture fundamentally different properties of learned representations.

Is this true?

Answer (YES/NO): NO